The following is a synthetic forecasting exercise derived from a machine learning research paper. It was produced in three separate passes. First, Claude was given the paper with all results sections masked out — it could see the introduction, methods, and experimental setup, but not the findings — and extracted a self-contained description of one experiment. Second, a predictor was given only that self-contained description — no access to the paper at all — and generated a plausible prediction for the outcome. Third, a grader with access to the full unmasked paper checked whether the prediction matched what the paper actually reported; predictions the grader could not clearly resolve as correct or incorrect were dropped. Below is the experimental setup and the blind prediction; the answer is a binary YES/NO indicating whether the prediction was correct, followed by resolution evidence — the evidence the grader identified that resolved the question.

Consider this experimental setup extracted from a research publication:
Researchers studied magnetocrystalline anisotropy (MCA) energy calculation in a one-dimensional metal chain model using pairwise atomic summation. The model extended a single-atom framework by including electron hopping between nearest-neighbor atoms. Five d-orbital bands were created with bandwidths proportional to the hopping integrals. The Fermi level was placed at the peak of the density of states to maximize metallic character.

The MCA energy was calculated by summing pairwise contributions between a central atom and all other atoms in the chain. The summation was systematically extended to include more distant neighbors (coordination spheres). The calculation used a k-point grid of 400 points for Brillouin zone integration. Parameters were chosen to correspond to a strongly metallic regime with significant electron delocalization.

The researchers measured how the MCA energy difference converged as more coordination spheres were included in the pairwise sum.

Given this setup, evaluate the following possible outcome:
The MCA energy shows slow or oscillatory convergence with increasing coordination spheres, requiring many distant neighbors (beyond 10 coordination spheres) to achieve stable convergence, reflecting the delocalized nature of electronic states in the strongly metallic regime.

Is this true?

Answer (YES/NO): YES